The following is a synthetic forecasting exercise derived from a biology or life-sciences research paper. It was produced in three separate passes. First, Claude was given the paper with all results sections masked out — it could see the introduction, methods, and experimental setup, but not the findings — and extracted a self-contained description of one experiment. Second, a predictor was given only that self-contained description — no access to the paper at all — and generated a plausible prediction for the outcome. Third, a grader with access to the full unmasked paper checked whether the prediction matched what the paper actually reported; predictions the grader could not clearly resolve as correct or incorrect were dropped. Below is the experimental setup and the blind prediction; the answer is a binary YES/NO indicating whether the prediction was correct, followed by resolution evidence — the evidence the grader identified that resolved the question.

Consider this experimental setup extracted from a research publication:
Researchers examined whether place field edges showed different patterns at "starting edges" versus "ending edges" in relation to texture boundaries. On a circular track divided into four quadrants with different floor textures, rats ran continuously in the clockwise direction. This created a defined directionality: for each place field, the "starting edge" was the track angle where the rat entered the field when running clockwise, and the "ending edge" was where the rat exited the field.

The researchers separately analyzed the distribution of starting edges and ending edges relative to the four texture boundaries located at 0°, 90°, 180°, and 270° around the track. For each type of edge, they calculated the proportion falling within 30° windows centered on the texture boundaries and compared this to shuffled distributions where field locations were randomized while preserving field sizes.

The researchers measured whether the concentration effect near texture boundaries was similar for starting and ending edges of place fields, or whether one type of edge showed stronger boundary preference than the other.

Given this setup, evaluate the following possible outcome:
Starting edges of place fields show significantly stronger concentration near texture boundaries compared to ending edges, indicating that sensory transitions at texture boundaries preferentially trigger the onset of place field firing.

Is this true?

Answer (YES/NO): YES